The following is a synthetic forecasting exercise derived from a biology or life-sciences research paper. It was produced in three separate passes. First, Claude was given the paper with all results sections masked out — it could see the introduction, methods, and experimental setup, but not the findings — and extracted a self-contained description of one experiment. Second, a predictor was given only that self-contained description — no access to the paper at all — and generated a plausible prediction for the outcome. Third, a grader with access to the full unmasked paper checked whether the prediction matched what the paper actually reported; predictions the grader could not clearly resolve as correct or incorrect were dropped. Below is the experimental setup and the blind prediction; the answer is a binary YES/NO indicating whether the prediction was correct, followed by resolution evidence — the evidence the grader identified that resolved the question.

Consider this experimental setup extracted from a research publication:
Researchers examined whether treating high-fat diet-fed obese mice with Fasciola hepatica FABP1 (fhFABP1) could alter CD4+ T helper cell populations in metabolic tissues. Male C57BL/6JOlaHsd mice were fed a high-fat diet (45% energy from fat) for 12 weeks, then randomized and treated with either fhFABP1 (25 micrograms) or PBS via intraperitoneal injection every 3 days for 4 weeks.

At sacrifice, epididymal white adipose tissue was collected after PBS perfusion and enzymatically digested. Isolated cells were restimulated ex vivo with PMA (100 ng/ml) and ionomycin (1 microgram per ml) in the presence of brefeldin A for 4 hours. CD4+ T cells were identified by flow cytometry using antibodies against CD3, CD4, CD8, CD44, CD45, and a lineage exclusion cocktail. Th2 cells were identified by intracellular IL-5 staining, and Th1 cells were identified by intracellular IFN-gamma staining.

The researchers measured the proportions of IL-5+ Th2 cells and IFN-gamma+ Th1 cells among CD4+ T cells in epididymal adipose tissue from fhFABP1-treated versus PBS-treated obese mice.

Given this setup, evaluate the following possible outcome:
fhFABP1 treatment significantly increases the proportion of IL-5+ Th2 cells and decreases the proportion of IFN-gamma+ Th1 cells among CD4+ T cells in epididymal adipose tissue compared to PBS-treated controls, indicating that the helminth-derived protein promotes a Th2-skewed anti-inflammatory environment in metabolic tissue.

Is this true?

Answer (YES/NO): NO